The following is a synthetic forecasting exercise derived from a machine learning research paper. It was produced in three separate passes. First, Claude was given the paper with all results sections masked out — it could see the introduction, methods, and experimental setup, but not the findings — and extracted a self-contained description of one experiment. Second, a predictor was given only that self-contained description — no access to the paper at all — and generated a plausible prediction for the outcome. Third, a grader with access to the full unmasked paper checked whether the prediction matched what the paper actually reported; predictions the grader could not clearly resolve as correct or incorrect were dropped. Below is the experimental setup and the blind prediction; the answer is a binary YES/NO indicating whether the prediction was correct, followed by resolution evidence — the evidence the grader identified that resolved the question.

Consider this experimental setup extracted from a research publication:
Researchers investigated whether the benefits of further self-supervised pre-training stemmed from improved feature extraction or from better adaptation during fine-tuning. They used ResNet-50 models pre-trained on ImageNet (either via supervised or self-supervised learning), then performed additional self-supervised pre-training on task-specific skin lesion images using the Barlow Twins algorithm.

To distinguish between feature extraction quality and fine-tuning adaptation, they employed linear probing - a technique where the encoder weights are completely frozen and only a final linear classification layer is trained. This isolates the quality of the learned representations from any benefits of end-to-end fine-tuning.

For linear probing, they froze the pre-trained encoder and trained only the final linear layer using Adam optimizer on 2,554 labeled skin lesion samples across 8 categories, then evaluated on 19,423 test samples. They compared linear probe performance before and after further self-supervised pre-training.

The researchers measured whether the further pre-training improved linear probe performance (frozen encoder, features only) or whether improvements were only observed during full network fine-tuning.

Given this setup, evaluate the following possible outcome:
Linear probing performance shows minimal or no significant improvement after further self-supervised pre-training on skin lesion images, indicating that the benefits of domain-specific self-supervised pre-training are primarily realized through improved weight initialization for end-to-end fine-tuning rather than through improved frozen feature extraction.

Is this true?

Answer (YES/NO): NO